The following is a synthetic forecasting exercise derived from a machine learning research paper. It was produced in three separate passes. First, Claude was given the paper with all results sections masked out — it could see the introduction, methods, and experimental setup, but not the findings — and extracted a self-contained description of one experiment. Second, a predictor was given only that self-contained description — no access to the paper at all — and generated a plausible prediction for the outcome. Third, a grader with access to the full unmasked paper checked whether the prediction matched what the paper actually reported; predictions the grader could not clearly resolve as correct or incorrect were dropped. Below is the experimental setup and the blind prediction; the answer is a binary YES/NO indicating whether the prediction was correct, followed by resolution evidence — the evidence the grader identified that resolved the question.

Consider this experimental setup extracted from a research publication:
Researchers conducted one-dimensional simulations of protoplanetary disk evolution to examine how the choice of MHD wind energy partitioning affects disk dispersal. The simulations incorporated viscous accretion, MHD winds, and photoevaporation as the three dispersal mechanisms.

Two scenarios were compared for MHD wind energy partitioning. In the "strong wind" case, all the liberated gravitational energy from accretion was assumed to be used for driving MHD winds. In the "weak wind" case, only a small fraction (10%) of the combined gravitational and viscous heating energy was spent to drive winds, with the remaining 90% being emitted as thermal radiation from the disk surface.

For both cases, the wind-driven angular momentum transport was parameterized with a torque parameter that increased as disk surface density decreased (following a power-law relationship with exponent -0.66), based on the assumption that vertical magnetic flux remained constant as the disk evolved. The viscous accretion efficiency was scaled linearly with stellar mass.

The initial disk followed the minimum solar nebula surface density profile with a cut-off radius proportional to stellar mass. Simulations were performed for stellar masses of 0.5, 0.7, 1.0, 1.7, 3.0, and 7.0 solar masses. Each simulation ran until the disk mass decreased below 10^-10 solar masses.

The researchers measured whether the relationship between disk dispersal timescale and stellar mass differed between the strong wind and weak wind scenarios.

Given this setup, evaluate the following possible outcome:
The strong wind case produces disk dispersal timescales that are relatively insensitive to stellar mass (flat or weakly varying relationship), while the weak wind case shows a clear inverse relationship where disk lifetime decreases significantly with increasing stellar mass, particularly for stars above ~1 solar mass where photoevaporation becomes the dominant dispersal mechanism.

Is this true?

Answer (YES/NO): NO